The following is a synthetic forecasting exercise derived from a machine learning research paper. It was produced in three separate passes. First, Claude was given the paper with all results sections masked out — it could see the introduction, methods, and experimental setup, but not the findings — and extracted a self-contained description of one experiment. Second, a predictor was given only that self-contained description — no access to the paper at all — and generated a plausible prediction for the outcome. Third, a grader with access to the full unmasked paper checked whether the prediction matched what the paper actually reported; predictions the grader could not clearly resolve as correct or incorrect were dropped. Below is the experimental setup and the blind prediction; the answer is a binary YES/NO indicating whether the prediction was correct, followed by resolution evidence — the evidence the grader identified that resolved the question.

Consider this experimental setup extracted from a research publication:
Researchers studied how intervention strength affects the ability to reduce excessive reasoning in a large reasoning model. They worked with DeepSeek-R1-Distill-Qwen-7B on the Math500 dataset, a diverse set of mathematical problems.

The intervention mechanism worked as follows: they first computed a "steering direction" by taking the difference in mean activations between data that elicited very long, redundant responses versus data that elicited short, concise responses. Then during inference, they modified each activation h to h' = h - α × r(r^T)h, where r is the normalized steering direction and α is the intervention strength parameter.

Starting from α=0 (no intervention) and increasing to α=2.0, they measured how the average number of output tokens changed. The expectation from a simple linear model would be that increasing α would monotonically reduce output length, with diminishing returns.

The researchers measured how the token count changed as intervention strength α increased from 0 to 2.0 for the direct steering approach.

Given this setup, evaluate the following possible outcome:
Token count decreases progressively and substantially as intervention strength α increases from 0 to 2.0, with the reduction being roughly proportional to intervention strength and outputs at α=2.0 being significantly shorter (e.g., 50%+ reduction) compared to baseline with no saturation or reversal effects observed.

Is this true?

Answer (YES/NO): NO